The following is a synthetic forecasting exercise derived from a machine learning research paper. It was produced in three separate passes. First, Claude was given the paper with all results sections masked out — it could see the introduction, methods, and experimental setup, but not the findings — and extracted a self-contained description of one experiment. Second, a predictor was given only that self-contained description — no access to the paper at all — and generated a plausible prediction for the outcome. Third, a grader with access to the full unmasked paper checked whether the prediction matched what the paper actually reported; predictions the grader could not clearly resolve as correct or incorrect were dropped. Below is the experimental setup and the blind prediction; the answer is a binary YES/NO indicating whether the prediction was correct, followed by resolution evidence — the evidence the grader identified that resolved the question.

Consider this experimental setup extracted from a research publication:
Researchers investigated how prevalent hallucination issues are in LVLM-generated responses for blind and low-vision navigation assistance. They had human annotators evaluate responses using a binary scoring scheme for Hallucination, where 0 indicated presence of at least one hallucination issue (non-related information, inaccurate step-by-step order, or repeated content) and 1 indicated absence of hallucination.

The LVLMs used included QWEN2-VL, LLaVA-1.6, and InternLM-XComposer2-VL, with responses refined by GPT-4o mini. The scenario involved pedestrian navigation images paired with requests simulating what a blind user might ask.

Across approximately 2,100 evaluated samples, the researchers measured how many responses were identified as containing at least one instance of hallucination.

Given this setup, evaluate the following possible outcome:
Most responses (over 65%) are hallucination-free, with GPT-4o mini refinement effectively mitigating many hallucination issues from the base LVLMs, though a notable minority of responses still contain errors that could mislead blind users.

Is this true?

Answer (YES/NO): NO